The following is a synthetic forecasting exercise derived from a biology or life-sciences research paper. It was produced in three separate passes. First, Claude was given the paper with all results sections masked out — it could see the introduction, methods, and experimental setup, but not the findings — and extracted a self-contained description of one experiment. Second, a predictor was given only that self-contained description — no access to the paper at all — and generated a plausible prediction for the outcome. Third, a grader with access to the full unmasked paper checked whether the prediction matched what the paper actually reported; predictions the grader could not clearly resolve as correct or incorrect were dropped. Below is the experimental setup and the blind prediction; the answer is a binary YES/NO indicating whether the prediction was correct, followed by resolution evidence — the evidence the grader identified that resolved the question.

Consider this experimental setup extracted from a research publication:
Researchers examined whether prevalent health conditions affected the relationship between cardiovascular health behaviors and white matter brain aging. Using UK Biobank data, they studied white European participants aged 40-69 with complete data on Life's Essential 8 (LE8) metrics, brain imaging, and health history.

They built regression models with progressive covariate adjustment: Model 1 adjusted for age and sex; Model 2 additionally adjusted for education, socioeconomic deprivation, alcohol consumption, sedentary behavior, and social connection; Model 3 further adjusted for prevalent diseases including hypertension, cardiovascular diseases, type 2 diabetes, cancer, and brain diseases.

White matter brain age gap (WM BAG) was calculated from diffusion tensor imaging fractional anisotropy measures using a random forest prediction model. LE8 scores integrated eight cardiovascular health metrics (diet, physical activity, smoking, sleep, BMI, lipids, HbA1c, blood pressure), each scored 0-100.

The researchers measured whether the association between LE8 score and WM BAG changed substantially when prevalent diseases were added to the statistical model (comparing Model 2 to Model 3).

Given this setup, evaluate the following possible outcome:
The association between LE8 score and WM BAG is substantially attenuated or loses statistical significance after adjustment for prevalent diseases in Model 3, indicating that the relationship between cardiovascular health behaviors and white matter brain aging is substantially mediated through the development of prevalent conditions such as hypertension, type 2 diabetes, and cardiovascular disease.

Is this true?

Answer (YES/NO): NO